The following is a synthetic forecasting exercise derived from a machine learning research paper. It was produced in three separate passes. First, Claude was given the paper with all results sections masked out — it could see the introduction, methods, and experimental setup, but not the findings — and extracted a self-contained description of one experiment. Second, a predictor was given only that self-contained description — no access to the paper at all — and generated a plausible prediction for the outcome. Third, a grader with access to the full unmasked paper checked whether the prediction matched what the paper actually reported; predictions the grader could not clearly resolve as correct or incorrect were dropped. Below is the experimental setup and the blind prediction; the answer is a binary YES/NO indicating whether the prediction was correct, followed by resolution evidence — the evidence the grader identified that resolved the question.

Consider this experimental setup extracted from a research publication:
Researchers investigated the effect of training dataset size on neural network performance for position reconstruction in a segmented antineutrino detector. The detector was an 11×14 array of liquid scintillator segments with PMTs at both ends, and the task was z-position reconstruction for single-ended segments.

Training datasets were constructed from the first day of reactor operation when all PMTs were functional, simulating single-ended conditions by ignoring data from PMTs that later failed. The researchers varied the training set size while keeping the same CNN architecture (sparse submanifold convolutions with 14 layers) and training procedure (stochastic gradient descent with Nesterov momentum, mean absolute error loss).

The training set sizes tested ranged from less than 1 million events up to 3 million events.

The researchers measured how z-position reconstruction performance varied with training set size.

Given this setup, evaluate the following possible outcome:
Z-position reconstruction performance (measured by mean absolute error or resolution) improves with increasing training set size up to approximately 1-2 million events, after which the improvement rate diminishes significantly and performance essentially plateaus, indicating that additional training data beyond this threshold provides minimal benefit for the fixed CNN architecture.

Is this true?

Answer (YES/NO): YES